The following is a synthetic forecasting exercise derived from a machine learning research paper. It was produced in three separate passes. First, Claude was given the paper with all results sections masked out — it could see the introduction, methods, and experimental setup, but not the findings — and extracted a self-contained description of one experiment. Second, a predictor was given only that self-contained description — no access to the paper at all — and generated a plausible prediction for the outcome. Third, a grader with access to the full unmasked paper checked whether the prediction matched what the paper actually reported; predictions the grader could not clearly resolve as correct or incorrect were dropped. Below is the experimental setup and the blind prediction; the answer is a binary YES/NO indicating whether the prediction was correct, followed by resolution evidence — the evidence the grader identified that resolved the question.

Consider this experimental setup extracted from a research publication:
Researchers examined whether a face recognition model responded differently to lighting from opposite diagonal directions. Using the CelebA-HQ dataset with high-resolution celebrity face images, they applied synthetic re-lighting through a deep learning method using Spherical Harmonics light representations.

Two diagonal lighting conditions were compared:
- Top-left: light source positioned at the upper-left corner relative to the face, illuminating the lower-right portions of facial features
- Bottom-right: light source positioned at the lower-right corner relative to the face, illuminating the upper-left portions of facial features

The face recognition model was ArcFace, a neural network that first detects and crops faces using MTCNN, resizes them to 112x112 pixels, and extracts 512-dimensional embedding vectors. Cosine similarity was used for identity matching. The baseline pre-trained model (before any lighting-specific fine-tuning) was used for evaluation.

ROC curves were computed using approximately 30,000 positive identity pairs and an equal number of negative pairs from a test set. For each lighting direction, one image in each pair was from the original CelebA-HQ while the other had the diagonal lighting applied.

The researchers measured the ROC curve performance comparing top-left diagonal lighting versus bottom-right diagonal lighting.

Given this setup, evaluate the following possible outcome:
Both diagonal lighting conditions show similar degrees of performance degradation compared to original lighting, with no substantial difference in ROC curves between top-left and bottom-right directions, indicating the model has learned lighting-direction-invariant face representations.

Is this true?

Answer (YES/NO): NO